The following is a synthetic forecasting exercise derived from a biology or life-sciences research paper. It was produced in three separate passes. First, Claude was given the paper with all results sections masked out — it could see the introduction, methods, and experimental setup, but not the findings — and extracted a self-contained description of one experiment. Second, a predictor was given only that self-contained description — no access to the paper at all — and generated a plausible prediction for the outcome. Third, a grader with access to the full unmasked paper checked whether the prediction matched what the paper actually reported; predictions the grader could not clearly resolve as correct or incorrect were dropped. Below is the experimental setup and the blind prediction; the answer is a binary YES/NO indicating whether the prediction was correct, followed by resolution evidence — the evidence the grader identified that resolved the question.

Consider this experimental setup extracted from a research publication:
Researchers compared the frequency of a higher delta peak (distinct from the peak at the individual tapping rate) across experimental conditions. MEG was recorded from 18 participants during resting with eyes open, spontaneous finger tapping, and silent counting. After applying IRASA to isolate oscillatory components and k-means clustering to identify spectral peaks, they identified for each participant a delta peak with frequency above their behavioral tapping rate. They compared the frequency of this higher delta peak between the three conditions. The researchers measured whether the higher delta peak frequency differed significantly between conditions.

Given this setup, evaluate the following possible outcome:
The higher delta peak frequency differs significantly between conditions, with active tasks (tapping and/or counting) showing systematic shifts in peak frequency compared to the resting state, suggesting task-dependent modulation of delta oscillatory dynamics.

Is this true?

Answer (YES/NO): NO